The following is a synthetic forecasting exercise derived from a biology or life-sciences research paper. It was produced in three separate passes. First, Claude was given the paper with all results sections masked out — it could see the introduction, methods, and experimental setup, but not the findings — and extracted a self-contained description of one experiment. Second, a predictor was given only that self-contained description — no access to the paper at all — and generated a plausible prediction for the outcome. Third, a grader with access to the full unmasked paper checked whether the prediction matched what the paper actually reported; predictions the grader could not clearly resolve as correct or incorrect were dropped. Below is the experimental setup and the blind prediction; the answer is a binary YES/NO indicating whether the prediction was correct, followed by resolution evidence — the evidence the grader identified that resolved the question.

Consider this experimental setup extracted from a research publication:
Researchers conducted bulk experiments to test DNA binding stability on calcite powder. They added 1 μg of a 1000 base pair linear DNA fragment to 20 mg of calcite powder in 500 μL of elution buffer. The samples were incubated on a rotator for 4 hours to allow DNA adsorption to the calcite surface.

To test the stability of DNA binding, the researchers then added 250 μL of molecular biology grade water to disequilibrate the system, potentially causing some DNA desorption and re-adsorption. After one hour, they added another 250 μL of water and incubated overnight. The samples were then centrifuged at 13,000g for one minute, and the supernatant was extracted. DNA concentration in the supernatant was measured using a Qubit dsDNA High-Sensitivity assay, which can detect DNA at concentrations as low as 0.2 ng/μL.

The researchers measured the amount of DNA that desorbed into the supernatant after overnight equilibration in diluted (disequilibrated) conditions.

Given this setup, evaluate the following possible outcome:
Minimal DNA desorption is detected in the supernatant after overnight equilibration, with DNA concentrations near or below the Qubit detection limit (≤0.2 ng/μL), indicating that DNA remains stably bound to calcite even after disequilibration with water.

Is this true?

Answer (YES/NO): YES